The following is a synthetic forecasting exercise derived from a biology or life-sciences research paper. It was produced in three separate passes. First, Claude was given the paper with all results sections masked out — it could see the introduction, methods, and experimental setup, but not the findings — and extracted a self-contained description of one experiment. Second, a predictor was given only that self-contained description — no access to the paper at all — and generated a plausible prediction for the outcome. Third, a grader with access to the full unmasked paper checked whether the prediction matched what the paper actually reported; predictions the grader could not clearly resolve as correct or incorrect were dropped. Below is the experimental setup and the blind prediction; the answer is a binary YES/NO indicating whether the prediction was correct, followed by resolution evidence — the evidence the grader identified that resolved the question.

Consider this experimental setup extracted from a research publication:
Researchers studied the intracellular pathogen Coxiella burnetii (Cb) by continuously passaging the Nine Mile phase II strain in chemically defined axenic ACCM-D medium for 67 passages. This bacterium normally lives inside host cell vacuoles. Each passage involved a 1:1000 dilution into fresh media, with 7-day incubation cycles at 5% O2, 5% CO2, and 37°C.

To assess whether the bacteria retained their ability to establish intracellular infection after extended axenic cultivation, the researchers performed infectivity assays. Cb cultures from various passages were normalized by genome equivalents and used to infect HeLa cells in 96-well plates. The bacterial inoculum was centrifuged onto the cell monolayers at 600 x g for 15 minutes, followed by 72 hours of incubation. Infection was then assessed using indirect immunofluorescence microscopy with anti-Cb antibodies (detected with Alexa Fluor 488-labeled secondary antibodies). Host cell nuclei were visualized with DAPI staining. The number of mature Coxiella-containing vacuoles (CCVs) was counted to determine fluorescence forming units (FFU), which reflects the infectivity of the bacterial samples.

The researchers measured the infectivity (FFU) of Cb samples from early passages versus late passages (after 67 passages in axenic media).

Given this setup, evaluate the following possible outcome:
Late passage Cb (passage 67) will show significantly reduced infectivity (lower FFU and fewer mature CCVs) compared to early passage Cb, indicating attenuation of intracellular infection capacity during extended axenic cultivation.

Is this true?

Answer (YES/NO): YES